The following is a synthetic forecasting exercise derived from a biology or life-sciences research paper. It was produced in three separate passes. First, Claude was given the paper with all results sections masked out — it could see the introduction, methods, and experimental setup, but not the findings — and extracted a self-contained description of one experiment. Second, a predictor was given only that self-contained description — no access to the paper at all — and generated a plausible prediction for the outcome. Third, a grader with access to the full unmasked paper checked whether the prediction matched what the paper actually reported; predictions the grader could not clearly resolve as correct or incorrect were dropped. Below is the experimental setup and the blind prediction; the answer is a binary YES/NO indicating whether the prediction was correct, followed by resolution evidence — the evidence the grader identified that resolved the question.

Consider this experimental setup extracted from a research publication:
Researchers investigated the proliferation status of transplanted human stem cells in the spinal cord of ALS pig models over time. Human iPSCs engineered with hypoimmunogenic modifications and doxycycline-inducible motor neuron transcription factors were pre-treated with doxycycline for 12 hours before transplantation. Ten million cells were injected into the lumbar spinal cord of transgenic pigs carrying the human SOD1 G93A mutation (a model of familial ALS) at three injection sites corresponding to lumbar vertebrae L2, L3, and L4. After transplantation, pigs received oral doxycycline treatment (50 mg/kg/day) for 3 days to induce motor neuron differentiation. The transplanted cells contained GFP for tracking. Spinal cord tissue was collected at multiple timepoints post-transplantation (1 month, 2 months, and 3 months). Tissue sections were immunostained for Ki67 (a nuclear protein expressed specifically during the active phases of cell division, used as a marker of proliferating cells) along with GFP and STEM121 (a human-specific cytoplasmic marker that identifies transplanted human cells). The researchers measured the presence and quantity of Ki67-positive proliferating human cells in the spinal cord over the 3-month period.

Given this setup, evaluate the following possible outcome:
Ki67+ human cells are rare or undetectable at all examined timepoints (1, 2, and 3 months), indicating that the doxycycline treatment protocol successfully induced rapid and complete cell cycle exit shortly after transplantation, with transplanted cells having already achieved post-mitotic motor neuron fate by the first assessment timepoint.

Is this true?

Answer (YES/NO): NO